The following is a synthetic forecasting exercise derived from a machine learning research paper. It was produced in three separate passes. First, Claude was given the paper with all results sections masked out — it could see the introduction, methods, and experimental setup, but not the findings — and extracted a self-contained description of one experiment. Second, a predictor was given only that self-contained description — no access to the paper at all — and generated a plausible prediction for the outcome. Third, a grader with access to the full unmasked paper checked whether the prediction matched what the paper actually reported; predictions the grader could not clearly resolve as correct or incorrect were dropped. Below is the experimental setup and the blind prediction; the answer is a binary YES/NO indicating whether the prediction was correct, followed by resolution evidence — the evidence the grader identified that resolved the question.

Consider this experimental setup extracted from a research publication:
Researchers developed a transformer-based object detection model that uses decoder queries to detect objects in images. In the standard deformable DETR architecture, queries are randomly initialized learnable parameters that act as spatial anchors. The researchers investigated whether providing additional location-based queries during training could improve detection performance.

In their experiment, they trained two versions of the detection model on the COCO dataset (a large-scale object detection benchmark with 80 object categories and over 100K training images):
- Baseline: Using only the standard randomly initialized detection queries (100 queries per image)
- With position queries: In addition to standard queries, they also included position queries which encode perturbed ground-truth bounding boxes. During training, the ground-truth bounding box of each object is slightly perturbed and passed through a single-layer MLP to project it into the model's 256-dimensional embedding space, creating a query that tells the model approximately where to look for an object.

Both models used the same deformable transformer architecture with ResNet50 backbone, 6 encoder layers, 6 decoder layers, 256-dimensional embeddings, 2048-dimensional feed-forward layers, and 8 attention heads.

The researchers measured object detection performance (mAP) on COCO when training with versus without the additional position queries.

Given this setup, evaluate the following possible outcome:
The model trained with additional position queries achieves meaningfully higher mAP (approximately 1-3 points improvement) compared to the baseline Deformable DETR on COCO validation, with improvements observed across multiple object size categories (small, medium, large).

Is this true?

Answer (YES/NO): NO